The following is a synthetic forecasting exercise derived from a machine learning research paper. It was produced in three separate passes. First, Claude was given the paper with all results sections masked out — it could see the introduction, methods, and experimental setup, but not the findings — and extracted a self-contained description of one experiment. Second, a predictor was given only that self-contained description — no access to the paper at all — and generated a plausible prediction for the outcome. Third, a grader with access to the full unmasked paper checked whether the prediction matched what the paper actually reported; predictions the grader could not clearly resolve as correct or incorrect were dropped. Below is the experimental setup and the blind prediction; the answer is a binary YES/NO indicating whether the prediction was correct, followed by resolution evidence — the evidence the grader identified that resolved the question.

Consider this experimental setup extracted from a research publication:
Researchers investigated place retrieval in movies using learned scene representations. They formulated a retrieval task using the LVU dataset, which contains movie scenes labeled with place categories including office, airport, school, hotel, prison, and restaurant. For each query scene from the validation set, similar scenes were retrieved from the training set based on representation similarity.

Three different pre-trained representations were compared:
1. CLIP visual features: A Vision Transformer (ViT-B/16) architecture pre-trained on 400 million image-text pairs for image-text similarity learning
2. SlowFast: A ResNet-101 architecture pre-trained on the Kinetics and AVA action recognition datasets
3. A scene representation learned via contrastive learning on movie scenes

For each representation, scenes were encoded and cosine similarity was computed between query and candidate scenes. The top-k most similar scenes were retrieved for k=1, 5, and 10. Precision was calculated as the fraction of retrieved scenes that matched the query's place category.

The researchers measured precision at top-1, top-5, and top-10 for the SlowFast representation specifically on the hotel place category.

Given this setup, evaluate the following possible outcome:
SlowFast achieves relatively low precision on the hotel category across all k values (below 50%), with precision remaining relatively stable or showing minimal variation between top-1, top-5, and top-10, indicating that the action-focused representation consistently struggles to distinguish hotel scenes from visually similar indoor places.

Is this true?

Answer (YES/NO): NO